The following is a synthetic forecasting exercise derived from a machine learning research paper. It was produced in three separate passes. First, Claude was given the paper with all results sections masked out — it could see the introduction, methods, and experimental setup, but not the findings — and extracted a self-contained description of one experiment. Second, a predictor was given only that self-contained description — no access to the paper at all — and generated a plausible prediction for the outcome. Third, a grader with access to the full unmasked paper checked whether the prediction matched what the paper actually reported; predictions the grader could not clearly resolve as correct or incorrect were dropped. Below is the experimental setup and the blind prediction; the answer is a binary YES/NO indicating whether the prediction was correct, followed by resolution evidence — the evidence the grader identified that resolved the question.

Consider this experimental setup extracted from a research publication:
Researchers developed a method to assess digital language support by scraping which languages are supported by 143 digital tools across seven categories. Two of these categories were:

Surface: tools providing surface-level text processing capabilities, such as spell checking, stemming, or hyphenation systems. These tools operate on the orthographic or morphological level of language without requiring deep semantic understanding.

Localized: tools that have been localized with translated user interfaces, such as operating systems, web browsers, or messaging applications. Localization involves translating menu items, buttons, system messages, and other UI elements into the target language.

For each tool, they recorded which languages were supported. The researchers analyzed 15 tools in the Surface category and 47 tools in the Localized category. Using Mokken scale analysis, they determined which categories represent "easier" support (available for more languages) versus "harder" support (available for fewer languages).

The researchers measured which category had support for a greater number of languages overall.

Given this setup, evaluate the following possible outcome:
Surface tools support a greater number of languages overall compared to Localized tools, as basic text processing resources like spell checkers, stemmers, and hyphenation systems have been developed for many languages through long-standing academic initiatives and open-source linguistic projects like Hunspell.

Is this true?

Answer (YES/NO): YES